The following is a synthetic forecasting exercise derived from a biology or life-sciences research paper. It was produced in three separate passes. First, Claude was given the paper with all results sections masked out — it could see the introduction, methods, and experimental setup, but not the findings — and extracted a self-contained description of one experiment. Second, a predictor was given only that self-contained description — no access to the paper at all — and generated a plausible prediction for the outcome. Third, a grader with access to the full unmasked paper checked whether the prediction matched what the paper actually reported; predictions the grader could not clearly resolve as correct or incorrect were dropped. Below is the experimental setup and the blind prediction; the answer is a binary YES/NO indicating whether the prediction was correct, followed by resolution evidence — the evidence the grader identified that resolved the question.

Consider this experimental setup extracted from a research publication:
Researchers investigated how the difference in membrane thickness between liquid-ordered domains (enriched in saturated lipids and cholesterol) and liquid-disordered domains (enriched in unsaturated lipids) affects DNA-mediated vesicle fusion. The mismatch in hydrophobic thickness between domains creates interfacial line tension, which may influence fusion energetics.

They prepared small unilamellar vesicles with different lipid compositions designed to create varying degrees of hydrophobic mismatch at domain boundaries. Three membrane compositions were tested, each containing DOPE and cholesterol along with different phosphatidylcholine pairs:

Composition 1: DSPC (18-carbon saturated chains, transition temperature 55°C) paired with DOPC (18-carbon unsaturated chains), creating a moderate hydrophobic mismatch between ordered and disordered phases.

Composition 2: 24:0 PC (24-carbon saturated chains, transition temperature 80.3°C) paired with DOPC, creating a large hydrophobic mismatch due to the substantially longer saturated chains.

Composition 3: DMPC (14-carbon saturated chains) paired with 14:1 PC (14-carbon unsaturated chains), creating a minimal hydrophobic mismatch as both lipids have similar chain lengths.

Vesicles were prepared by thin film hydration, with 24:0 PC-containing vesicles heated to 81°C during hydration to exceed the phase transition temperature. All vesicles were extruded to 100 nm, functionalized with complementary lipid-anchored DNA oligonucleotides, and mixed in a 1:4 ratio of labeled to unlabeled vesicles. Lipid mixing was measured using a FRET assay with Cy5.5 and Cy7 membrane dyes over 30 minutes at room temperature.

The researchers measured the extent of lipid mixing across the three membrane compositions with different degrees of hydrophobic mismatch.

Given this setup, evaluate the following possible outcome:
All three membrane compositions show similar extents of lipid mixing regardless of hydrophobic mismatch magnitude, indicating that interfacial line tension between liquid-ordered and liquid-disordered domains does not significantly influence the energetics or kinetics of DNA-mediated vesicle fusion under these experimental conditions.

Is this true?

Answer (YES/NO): NO